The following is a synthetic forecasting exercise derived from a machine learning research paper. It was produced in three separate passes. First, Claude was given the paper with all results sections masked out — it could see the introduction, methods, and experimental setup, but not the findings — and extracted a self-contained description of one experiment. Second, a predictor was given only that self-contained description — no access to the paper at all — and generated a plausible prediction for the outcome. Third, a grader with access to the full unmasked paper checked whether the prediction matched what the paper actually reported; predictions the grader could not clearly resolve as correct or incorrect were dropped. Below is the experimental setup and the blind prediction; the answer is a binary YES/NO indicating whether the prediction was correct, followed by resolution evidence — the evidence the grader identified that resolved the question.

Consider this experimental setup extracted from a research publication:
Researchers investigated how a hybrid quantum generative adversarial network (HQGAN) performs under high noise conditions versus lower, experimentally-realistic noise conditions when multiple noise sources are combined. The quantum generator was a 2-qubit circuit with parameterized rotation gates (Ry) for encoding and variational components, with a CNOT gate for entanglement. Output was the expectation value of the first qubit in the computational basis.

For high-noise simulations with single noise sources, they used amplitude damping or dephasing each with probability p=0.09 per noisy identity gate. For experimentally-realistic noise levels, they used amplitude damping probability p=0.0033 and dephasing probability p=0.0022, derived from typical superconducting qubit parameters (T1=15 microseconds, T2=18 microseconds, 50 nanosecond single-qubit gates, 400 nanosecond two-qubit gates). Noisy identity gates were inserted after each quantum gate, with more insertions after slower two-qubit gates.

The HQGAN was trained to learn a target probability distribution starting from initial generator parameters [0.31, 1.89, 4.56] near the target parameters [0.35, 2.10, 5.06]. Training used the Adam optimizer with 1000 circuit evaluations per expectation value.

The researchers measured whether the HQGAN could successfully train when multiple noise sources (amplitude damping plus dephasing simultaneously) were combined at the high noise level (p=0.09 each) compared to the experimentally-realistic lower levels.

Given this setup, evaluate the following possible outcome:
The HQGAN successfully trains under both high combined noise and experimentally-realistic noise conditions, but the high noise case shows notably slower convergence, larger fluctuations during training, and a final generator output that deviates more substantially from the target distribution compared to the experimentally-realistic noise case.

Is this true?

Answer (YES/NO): NO